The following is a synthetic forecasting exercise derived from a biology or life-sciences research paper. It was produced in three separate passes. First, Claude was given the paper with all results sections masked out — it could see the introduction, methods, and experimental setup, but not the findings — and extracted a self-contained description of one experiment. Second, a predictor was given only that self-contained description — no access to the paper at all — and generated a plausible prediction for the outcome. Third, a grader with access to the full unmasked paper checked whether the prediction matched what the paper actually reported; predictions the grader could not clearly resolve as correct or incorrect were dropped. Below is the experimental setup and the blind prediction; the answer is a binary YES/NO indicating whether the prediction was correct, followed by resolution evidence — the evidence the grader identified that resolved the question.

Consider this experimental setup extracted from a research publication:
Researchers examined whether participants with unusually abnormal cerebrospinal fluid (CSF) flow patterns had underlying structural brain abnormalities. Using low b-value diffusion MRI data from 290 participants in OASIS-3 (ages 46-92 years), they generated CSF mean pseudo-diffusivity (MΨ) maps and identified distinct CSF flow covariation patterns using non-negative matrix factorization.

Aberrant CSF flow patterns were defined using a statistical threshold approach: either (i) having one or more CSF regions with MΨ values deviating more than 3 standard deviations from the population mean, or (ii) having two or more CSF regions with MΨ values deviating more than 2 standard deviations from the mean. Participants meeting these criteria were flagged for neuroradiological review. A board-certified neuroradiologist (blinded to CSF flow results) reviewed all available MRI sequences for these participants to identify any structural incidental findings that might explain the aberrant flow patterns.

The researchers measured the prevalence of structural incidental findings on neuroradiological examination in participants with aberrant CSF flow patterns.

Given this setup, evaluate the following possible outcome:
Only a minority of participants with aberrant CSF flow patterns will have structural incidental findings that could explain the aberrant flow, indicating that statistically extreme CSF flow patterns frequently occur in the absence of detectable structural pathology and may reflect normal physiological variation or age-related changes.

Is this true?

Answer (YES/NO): YES